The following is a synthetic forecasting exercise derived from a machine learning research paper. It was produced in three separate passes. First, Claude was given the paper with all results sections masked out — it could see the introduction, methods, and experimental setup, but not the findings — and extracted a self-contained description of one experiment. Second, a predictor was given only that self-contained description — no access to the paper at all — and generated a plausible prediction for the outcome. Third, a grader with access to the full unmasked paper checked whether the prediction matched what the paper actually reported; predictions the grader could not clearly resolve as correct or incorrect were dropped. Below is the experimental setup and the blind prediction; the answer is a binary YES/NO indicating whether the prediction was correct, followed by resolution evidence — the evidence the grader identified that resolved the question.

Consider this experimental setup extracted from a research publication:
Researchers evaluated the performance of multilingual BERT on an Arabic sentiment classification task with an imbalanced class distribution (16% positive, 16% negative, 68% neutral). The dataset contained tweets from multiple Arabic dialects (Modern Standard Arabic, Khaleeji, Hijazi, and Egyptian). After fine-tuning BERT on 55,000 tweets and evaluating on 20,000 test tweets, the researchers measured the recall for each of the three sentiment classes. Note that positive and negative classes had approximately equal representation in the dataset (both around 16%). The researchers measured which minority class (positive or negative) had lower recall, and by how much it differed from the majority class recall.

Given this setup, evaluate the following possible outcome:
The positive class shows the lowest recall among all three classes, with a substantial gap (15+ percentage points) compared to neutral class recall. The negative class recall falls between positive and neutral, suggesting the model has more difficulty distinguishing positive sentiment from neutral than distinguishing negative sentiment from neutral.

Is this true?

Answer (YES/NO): NO